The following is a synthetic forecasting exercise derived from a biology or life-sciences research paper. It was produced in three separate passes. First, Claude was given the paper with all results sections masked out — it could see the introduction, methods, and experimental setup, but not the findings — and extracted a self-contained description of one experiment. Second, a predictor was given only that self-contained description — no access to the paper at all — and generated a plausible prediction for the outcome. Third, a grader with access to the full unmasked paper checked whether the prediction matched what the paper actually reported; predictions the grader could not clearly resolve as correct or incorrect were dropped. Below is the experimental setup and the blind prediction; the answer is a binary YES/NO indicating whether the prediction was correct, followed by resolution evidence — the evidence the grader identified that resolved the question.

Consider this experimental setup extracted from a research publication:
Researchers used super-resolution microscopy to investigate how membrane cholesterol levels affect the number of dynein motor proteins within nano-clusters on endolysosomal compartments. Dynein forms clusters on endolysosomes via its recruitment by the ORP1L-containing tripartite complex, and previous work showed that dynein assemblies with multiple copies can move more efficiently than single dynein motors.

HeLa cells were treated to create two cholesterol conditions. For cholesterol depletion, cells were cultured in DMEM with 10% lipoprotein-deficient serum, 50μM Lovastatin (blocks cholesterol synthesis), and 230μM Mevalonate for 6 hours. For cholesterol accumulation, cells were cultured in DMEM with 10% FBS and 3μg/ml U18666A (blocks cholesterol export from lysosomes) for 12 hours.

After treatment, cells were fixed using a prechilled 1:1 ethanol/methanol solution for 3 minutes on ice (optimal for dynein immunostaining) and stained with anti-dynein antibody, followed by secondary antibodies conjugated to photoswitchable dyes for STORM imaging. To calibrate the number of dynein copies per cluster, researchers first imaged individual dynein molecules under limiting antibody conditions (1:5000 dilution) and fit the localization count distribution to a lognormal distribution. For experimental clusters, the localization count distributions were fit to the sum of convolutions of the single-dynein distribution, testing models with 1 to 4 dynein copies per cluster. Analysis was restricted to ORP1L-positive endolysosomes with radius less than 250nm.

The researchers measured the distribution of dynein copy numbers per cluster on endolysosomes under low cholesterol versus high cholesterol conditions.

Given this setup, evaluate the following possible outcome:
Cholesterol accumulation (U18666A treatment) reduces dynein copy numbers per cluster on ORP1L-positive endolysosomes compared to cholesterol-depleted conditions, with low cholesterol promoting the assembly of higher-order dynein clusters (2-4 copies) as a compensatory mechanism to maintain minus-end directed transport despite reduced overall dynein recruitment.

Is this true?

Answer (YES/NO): NO